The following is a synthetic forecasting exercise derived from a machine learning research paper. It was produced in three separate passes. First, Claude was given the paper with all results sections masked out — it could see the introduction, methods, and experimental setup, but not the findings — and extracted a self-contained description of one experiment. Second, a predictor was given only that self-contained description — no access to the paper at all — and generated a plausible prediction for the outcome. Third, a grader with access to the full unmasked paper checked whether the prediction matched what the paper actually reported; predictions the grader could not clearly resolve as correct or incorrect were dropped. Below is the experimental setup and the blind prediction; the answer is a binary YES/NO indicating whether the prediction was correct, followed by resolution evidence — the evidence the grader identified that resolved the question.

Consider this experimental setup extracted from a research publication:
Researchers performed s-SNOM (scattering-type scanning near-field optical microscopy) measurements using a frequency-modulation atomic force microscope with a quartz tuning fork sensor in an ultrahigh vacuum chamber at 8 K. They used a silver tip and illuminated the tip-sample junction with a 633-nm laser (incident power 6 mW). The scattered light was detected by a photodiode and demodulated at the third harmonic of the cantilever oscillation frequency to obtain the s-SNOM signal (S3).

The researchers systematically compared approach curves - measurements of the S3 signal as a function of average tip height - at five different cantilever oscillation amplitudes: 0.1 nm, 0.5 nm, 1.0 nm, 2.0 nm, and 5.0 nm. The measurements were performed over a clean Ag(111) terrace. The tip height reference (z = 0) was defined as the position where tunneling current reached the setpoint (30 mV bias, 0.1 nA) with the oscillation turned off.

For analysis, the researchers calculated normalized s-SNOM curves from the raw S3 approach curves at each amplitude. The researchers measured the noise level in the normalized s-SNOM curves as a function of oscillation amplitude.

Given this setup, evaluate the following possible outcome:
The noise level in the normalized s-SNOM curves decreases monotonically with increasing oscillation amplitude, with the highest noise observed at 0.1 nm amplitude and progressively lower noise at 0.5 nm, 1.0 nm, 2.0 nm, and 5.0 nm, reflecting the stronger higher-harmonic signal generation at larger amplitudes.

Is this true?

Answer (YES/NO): YES